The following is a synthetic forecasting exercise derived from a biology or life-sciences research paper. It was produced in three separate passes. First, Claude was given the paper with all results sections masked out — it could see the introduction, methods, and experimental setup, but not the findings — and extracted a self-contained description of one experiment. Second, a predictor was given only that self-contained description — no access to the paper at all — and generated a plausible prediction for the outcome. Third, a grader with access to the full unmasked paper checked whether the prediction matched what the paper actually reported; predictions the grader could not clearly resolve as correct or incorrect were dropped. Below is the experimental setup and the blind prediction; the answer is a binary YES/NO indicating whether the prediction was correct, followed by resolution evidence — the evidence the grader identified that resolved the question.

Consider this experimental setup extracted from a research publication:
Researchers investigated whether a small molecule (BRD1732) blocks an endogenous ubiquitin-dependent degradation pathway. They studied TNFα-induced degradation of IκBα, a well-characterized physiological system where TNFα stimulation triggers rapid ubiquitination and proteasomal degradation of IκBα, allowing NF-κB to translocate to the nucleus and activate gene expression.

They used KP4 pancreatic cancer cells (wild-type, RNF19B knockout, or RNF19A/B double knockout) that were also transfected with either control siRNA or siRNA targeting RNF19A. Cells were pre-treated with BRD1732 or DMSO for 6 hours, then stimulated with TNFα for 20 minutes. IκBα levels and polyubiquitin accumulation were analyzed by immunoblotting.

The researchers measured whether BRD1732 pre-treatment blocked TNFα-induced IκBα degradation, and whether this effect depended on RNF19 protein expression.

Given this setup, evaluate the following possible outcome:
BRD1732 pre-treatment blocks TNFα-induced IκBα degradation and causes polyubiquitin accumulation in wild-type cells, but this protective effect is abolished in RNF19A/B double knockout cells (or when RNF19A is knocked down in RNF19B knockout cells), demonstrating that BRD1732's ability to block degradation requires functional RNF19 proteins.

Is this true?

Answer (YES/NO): YES